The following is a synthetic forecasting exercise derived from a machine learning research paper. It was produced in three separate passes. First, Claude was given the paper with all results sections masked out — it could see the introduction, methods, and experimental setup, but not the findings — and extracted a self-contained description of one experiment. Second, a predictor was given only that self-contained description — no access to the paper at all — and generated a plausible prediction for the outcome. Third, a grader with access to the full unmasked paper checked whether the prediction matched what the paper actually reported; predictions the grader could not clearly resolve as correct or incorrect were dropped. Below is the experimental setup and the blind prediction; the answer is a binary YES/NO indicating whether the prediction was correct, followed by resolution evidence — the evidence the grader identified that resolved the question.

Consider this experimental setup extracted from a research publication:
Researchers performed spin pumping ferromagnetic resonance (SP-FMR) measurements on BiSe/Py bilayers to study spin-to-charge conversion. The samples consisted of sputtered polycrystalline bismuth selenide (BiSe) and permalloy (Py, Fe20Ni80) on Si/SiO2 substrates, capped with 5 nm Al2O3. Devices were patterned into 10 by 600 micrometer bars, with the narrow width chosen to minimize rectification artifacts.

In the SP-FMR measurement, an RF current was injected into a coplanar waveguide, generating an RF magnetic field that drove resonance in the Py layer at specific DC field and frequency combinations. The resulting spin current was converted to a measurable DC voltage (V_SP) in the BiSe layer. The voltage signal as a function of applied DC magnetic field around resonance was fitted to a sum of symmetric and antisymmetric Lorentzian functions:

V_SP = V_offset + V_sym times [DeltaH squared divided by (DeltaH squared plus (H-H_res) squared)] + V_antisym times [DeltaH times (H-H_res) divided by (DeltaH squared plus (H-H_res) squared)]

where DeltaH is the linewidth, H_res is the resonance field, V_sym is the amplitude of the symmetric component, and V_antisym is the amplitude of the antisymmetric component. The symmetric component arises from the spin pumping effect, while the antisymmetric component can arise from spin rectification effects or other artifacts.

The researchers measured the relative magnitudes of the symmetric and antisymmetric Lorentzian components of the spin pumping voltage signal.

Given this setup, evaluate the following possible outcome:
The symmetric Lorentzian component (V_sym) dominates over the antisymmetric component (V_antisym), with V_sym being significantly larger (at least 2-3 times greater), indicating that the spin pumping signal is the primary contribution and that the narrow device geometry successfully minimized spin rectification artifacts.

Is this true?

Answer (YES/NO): YES